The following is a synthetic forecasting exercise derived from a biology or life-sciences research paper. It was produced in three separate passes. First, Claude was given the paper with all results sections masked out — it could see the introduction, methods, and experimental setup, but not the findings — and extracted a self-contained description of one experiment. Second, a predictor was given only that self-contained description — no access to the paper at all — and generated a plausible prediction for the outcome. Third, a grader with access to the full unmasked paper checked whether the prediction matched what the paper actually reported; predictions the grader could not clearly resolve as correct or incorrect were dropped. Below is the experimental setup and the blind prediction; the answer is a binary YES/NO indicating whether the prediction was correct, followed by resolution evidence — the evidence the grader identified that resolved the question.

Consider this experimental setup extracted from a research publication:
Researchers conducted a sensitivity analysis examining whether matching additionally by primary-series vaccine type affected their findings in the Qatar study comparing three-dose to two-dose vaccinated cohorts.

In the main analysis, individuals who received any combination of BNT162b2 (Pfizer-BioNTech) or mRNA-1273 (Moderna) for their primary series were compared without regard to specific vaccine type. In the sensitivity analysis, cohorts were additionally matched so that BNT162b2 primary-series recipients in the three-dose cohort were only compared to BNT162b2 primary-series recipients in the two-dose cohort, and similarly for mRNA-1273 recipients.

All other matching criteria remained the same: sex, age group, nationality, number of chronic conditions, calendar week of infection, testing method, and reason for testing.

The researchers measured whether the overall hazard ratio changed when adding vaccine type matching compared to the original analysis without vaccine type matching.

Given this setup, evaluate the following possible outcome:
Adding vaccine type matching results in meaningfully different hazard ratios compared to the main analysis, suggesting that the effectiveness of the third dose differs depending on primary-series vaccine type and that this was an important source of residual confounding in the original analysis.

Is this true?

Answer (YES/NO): NO